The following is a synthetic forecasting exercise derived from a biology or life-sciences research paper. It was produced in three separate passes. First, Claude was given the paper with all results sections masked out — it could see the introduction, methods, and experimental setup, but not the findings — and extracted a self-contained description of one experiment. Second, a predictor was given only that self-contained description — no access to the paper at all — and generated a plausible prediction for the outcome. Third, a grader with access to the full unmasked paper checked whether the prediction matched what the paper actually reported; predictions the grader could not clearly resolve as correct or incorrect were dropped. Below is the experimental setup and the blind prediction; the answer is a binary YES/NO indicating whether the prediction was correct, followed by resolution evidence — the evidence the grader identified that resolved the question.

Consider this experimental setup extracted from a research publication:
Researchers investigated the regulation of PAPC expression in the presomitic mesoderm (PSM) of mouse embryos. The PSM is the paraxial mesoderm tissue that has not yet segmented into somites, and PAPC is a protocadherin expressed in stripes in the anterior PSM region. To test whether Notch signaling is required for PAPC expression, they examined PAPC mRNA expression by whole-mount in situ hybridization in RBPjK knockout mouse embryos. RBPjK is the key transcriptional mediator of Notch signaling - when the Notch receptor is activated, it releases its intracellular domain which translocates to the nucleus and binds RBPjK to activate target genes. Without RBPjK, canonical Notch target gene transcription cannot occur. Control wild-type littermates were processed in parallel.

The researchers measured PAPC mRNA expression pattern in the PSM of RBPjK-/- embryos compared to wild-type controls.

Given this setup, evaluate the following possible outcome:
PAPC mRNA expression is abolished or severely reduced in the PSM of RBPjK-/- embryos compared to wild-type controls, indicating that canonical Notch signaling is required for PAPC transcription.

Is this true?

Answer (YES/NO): NO